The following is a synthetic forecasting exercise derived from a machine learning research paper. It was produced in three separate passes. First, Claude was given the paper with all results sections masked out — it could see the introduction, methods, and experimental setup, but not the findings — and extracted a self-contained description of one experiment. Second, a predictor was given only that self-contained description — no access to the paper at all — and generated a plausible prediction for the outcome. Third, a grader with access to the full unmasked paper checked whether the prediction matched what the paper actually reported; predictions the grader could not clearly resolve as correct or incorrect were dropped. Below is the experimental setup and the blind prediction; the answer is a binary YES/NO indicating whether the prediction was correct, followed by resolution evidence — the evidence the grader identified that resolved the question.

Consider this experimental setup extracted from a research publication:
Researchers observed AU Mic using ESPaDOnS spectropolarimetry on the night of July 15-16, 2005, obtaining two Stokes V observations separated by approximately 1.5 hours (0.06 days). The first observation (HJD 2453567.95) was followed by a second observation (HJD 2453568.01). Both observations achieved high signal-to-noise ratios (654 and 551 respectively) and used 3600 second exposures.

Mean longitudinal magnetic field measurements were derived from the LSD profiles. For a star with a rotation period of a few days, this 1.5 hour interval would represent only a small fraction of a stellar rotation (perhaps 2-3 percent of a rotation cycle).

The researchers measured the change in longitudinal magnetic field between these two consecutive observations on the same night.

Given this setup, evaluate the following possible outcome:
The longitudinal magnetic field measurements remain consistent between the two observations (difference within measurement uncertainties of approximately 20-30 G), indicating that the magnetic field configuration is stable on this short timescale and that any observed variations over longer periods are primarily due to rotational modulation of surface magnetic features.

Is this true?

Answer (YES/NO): NO